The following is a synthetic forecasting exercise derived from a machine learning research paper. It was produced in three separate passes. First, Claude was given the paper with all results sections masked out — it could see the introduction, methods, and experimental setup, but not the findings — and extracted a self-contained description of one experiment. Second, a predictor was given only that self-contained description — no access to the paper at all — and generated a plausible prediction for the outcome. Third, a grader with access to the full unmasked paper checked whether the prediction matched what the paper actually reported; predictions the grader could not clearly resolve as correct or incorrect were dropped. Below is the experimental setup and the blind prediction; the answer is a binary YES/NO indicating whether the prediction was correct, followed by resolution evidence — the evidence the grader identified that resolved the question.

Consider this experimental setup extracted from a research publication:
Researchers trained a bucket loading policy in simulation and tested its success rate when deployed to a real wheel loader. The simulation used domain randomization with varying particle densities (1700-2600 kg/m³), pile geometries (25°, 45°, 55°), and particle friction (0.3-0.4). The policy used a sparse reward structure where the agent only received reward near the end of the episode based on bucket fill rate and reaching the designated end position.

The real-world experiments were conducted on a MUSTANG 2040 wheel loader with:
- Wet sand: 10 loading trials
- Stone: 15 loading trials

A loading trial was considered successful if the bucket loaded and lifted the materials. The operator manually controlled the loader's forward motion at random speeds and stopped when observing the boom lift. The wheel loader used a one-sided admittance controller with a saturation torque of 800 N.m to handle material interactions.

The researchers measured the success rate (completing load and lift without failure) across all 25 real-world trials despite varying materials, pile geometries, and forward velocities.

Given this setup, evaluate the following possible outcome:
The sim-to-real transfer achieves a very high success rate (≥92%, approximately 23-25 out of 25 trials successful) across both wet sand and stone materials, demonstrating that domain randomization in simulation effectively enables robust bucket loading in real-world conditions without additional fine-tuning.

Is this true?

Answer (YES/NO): YES